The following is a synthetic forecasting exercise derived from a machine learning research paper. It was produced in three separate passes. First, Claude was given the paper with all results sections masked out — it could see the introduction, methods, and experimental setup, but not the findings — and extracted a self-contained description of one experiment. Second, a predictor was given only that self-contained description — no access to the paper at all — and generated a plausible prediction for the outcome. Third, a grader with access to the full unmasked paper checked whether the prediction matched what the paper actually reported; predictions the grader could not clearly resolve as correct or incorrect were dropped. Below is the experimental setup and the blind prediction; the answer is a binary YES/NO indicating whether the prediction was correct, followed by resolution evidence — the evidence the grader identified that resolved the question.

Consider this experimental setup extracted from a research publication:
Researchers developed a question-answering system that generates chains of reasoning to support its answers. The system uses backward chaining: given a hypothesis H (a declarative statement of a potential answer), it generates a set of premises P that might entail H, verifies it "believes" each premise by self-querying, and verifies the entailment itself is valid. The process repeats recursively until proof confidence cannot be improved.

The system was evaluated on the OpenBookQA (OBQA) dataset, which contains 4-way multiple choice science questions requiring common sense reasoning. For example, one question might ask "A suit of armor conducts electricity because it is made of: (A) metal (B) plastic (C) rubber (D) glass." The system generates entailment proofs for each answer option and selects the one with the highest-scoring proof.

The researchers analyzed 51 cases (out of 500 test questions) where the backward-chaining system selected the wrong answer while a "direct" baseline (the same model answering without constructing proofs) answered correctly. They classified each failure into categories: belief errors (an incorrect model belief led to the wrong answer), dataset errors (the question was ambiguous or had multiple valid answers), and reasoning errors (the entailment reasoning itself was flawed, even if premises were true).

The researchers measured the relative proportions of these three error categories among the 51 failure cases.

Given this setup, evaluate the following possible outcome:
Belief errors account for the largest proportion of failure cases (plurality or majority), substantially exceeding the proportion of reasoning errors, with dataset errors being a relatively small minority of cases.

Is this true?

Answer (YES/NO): NO